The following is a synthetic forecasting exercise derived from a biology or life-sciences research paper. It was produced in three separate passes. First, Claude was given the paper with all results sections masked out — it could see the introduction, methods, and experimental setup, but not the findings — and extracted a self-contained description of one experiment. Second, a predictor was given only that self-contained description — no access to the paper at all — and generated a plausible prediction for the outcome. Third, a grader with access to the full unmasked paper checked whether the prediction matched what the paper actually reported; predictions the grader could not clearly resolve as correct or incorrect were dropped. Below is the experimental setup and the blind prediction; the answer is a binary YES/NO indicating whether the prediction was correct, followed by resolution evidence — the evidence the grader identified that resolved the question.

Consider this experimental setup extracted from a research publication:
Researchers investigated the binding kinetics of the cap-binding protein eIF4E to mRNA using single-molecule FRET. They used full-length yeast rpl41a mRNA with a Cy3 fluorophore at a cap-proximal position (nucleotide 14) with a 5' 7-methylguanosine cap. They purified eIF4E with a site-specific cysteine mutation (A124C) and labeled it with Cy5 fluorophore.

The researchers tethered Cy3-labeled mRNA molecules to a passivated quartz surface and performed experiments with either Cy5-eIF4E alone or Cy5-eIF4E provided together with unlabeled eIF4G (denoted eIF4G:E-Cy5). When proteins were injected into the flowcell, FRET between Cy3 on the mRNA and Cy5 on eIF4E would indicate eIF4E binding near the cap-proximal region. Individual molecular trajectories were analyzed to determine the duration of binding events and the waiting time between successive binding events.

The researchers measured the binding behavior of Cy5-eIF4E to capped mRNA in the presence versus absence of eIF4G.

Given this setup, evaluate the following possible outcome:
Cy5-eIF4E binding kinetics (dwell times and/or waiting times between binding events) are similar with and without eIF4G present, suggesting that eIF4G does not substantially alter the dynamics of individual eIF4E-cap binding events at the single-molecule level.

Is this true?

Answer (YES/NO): NO